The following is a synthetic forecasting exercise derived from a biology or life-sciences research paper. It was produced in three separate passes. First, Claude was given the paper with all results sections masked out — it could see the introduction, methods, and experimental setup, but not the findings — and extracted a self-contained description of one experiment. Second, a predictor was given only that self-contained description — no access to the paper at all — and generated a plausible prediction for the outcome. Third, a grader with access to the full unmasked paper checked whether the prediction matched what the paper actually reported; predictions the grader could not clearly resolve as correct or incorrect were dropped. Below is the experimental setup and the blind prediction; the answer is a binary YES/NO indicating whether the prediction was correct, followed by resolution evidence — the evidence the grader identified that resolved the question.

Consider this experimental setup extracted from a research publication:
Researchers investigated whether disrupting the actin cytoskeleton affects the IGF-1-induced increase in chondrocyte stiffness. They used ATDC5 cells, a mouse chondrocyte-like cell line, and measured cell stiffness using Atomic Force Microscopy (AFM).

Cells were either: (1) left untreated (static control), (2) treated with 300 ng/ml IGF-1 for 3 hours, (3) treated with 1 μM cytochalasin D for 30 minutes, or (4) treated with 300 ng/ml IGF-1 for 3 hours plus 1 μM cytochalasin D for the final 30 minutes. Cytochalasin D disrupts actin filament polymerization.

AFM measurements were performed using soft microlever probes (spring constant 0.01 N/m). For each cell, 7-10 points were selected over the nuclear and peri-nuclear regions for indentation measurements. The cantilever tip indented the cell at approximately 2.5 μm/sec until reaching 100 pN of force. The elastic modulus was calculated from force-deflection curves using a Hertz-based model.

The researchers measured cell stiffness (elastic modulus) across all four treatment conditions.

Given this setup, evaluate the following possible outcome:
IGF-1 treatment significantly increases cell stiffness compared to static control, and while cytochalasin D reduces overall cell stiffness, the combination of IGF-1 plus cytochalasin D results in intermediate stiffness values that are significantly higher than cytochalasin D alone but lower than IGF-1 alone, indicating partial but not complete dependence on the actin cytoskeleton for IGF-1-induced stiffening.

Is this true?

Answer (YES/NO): NO